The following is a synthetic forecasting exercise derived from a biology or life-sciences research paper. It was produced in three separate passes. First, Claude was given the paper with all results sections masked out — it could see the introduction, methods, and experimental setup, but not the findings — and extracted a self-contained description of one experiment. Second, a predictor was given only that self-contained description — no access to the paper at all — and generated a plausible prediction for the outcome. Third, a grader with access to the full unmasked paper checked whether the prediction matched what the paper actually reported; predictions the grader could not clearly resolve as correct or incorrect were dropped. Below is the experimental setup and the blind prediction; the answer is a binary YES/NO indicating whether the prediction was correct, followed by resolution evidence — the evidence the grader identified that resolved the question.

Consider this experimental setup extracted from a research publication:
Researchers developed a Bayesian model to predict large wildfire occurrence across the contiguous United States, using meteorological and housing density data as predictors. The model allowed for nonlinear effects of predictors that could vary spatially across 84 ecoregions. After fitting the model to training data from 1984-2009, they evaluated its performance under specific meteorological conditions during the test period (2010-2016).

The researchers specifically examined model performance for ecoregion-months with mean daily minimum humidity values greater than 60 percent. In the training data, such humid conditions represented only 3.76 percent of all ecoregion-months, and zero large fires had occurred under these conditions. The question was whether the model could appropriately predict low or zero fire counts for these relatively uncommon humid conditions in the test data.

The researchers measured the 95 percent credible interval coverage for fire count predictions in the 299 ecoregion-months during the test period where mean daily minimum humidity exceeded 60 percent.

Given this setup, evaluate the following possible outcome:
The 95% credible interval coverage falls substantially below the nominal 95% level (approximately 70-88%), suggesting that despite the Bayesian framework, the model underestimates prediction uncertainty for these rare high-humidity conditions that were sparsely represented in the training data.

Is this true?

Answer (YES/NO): NO